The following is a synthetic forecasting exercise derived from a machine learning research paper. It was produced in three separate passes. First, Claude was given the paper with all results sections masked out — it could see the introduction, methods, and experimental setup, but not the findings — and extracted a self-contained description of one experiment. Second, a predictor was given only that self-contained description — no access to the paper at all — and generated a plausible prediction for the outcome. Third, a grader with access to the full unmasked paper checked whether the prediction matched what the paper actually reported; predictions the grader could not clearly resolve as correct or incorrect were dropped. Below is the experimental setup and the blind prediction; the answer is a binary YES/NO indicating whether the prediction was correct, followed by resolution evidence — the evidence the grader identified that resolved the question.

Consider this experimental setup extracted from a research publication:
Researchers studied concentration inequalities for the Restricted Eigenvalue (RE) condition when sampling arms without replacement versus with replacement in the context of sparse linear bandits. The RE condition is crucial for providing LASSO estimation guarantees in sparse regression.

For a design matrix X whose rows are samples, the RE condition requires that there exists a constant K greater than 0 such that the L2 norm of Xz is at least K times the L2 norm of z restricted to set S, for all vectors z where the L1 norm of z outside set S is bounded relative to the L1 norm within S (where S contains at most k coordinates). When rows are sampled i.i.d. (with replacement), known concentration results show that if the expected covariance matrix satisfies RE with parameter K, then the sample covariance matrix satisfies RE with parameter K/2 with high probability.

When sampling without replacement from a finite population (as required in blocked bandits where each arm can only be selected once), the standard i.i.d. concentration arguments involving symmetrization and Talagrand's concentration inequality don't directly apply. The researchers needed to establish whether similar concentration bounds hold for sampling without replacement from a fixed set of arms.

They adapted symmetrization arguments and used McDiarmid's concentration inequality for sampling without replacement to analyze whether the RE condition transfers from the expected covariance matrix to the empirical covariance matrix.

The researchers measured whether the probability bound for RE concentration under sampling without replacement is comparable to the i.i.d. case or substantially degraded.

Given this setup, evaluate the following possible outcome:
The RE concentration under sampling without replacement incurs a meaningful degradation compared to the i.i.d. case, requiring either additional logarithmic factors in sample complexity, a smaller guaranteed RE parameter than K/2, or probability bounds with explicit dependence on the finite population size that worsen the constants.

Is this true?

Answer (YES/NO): NO